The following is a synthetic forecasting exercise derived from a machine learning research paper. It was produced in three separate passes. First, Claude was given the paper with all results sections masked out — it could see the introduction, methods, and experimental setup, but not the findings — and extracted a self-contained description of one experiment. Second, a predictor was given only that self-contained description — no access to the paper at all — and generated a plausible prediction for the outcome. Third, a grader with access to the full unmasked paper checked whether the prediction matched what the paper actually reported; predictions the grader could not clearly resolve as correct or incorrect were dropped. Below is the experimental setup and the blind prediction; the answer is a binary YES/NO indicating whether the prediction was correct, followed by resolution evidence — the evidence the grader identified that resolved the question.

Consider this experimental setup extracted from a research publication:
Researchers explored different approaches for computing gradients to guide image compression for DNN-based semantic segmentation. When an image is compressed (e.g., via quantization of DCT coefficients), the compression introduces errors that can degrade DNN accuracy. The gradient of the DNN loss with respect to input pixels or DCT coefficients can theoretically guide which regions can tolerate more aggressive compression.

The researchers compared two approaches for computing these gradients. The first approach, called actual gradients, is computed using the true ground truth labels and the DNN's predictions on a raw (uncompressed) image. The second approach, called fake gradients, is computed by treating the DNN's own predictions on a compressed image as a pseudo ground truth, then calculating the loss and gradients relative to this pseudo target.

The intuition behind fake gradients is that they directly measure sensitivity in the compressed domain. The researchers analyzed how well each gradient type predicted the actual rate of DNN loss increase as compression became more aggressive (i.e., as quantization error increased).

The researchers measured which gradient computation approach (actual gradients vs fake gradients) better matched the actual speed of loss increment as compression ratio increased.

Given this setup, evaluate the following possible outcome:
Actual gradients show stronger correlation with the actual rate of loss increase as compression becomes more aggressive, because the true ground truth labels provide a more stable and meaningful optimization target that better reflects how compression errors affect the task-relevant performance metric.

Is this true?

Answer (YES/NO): NO